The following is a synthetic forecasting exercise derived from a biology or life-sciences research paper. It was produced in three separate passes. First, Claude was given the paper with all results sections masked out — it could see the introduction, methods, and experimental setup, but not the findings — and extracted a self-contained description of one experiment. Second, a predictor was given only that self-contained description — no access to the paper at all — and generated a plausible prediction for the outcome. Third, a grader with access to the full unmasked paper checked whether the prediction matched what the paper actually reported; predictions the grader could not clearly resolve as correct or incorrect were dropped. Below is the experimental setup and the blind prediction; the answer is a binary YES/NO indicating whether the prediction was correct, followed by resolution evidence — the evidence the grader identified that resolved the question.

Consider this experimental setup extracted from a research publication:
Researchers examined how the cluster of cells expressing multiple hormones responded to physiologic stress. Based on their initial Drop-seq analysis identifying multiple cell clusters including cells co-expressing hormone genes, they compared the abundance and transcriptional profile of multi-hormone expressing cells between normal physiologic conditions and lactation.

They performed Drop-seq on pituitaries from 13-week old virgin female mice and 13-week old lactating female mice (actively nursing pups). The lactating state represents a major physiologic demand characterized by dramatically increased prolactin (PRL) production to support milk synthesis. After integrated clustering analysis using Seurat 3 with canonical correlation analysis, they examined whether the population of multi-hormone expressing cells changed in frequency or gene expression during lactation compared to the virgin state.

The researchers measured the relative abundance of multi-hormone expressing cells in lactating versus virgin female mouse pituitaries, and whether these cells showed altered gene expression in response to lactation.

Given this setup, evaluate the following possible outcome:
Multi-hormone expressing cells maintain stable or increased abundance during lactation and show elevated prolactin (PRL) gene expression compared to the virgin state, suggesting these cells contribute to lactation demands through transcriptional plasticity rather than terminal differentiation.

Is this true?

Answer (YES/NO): NO